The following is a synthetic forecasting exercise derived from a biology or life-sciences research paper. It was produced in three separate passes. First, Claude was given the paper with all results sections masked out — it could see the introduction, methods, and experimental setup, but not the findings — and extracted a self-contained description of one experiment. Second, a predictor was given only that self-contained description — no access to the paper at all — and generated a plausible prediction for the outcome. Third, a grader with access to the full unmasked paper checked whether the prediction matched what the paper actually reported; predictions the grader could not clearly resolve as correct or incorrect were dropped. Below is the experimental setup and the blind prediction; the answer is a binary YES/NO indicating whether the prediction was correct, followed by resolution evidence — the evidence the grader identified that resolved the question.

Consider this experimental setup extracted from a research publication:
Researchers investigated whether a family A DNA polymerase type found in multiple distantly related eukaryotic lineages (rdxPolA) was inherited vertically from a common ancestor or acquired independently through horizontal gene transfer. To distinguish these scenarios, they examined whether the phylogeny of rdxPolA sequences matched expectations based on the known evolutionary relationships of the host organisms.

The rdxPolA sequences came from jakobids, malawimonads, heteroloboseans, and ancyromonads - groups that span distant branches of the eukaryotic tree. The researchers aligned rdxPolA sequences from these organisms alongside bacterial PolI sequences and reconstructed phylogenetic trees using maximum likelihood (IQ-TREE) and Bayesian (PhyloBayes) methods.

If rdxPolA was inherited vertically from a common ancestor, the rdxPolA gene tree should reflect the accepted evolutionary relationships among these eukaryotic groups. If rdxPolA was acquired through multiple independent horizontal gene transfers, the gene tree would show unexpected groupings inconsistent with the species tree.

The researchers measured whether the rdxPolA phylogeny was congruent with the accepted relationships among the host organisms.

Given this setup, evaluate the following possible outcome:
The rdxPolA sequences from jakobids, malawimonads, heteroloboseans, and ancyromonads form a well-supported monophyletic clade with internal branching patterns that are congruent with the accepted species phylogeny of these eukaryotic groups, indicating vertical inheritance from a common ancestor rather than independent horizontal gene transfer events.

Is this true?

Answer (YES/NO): NO